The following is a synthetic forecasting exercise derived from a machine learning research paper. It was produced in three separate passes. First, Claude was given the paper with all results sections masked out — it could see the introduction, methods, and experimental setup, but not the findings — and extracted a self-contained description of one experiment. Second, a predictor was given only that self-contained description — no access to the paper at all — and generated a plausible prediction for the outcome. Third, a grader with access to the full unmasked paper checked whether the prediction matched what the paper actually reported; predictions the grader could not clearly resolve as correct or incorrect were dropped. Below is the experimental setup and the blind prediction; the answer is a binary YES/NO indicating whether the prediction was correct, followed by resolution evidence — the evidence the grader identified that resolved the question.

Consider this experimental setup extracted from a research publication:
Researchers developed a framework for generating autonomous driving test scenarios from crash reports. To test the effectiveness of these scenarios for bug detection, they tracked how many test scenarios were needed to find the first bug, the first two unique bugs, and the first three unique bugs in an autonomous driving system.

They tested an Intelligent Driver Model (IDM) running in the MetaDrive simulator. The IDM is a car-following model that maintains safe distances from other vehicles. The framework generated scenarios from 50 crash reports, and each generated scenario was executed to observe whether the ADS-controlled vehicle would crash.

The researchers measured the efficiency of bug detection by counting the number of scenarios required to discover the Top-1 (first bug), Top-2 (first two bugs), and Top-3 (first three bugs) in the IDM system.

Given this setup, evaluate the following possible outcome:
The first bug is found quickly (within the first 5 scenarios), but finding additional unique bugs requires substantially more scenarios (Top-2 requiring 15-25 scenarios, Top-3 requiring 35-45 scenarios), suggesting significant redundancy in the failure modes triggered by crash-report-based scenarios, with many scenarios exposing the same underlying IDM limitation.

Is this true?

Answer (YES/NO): NO